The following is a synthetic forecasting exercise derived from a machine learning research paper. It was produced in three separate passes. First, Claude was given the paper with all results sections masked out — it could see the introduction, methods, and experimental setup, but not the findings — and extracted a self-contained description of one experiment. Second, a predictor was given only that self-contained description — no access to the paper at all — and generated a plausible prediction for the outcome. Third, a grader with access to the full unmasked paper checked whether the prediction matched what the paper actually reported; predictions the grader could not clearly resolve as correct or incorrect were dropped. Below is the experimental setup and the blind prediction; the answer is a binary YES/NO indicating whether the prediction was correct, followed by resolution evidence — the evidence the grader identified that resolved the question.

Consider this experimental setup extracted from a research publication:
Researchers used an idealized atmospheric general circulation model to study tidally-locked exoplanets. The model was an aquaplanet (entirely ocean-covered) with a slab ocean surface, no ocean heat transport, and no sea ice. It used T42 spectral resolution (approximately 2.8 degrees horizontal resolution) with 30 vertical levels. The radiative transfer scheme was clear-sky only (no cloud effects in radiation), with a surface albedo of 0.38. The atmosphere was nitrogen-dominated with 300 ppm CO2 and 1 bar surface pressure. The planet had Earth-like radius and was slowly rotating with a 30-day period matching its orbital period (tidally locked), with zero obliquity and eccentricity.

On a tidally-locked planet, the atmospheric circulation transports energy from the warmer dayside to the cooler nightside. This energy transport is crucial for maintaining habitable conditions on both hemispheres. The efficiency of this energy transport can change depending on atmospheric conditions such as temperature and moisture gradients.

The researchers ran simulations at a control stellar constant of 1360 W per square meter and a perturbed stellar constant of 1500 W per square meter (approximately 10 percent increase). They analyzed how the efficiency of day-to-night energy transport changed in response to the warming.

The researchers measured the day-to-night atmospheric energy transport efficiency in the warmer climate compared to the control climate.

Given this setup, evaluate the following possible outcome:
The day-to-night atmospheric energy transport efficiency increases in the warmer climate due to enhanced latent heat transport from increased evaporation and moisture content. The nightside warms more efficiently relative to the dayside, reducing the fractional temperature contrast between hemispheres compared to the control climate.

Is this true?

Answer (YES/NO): NO